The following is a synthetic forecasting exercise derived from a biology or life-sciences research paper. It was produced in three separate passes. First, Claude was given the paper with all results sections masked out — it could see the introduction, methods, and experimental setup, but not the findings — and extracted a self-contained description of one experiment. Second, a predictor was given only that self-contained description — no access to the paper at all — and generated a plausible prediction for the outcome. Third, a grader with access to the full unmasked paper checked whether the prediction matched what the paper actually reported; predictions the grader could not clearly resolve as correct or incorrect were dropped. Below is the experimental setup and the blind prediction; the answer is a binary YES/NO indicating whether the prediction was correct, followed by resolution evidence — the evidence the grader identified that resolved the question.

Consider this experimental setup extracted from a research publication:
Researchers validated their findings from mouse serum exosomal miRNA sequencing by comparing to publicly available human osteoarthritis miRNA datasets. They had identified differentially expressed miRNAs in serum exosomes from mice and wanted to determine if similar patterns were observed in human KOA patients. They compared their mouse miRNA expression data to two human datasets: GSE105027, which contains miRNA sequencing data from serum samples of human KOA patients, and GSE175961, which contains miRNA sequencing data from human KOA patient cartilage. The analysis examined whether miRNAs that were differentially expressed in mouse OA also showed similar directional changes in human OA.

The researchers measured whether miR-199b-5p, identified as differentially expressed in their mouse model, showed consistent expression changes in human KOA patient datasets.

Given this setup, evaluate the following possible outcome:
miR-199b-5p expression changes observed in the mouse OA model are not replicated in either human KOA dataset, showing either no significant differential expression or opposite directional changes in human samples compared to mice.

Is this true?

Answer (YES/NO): NO